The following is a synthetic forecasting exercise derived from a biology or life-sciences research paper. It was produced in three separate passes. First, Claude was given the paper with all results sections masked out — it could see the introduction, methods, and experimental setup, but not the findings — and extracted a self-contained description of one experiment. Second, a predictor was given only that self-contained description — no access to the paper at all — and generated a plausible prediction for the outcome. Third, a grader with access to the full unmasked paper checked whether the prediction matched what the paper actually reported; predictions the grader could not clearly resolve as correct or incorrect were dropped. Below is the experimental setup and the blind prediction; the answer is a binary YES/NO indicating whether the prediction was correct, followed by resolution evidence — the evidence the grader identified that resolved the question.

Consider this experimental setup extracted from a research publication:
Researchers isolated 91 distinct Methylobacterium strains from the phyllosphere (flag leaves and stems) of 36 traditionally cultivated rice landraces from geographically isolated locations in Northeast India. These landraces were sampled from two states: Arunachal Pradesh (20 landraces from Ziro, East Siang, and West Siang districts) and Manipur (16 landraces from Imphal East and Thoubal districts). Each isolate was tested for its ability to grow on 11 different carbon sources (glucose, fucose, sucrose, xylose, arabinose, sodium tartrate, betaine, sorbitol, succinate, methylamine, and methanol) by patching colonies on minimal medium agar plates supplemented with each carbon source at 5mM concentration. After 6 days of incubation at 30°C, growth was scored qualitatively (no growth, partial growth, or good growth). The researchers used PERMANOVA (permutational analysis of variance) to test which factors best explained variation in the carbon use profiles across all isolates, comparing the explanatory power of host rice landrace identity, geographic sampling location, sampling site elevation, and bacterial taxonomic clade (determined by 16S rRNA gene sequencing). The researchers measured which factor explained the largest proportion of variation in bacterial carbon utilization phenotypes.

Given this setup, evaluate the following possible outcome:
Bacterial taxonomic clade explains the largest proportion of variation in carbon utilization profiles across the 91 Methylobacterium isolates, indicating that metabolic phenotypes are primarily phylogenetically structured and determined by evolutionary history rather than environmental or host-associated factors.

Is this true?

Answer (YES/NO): NO